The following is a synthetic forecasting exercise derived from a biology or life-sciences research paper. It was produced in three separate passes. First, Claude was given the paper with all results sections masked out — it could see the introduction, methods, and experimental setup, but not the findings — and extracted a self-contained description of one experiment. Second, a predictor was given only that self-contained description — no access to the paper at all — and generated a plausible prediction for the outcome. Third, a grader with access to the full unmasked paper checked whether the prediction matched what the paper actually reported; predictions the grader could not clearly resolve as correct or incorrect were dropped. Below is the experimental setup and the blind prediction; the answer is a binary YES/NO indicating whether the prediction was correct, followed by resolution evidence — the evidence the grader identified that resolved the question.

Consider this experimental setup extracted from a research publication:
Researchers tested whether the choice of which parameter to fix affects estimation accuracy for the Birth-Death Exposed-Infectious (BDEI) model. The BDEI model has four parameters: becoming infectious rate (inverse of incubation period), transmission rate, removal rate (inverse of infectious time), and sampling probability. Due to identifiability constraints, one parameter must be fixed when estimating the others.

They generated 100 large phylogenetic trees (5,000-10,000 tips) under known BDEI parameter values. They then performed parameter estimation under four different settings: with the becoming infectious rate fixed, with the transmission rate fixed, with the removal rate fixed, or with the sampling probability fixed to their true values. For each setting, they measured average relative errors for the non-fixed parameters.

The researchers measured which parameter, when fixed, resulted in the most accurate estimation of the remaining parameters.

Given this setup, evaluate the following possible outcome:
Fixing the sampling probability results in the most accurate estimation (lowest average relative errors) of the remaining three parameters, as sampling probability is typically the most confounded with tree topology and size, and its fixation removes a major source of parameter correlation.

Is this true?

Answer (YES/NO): NO